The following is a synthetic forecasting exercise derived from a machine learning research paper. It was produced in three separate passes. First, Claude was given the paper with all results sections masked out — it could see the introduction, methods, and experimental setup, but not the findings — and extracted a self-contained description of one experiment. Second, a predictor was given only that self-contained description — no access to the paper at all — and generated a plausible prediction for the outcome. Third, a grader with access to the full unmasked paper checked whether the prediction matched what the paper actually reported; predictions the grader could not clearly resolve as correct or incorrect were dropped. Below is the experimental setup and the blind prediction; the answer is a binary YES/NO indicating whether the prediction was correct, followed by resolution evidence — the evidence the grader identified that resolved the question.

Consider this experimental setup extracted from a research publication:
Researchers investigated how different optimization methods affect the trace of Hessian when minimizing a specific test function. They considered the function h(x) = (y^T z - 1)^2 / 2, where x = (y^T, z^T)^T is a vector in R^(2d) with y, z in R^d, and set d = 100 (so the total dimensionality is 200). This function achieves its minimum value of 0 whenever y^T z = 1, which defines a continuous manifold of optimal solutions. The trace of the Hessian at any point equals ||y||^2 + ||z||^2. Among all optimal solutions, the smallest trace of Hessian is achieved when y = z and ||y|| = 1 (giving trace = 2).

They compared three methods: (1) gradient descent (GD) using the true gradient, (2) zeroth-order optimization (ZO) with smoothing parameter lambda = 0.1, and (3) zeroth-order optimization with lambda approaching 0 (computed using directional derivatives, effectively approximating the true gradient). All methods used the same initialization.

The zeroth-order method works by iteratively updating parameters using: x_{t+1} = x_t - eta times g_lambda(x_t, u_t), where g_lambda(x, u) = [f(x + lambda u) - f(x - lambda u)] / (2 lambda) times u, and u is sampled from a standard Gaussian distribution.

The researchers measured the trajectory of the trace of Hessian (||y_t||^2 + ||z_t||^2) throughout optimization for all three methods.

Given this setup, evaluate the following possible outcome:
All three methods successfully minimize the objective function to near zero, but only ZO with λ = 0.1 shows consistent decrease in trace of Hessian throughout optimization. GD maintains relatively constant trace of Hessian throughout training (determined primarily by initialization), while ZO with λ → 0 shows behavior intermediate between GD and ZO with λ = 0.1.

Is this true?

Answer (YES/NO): NO